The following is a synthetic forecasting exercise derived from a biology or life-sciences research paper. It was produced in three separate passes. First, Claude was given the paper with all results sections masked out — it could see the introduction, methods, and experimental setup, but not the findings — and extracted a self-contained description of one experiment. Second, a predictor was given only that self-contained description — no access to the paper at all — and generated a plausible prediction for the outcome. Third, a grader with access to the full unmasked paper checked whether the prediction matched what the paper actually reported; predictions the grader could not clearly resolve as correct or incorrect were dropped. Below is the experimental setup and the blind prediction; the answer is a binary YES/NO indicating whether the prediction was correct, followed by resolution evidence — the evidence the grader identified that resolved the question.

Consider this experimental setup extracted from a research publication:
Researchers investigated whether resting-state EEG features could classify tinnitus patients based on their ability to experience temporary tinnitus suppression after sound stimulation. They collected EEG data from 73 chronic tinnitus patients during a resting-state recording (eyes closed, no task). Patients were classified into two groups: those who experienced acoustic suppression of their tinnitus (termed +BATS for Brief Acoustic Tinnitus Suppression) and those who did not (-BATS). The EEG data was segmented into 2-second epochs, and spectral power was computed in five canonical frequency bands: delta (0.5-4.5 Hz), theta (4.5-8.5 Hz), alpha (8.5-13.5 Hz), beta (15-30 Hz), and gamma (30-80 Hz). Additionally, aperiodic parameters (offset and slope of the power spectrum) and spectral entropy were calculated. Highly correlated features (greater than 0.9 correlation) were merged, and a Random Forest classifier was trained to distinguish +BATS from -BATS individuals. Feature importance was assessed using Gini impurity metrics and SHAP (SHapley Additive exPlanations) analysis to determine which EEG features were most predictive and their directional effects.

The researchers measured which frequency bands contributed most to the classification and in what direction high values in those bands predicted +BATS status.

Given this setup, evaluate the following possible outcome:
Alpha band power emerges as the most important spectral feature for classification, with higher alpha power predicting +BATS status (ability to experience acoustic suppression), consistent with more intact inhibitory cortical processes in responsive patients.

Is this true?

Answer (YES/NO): NO